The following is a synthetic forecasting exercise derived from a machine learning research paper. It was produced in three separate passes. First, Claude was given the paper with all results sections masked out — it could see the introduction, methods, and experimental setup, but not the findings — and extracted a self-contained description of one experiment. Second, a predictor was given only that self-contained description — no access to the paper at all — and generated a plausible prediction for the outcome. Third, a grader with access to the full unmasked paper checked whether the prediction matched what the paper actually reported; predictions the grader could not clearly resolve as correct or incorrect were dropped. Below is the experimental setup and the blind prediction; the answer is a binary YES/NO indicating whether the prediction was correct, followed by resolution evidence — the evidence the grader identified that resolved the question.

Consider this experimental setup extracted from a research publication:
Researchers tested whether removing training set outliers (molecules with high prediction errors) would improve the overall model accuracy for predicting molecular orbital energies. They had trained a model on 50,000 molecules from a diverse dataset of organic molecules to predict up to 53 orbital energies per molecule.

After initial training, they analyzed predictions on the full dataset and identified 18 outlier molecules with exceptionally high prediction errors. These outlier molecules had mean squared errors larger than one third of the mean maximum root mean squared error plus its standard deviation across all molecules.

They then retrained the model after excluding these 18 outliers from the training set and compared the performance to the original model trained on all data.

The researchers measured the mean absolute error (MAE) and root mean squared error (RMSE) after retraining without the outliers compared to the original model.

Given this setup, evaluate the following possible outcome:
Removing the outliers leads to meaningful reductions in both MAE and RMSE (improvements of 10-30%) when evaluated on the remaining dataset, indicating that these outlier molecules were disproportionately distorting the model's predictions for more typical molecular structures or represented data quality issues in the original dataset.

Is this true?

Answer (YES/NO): NO